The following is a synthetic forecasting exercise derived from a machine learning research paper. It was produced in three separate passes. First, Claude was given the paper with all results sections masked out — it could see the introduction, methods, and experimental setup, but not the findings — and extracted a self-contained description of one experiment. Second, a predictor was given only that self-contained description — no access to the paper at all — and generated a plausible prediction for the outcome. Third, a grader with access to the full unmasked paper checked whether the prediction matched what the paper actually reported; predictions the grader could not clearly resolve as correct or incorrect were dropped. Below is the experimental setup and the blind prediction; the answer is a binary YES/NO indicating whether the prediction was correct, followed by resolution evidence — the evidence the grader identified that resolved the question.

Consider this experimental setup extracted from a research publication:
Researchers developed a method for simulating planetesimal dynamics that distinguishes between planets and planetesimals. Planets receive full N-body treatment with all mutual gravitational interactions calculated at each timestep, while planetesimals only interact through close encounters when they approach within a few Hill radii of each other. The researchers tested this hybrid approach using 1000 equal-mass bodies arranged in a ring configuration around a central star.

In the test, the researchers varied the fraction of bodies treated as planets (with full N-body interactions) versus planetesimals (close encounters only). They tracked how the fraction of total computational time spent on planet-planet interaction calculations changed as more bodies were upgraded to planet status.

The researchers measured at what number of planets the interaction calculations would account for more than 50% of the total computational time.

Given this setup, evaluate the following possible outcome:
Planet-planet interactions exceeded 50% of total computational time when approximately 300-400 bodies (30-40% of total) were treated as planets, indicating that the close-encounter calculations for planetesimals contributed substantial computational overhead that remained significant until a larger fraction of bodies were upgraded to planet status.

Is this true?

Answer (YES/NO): NO